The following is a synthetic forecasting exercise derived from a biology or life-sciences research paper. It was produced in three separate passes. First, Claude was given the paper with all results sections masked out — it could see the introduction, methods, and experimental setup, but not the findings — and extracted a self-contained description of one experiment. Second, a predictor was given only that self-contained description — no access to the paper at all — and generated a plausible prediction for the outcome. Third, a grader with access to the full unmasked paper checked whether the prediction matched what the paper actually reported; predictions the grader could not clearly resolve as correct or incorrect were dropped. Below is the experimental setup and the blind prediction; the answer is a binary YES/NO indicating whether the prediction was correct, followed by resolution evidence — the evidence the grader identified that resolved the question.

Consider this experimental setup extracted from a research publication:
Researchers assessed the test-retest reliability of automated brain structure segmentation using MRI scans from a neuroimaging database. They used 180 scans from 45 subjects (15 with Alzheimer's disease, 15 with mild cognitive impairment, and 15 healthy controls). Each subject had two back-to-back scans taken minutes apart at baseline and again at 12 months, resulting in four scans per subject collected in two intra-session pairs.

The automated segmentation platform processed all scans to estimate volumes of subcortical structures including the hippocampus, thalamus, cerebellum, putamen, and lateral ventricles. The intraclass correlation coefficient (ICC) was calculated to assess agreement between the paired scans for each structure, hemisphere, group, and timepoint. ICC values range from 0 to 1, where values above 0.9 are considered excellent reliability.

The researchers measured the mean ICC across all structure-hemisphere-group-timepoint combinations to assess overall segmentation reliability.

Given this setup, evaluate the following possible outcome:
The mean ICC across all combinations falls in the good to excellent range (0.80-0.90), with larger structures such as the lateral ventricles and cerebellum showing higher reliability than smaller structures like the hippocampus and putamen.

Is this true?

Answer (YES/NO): NO